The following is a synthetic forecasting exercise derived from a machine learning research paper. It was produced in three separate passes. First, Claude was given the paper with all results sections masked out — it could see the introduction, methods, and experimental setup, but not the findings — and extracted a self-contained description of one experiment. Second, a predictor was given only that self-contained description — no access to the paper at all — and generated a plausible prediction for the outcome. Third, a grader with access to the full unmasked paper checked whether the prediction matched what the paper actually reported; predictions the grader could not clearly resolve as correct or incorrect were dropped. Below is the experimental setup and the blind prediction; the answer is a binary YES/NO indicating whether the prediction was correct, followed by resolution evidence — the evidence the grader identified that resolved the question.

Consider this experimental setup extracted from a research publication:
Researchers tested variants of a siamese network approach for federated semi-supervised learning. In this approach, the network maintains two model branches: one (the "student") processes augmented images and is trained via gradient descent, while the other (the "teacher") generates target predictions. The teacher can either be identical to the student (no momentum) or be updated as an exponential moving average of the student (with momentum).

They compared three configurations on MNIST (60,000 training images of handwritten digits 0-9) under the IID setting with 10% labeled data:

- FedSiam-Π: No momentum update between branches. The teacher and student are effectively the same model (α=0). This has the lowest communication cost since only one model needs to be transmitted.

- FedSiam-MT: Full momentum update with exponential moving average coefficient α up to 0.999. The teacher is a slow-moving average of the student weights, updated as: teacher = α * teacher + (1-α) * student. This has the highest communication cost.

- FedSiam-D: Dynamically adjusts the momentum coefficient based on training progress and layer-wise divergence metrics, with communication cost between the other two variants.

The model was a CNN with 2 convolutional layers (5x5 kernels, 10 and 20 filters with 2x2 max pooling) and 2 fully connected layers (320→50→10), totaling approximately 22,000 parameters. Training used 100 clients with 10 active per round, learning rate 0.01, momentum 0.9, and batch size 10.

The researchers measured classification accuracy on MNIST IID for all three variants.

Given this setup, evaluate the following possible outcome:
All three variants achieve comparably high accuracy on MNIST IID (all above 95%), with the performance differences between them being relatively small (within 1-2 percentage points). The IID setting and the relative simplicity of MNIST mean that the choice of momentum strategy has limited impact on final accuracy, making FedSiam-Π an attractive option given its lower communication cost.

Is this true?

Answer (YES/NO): YES